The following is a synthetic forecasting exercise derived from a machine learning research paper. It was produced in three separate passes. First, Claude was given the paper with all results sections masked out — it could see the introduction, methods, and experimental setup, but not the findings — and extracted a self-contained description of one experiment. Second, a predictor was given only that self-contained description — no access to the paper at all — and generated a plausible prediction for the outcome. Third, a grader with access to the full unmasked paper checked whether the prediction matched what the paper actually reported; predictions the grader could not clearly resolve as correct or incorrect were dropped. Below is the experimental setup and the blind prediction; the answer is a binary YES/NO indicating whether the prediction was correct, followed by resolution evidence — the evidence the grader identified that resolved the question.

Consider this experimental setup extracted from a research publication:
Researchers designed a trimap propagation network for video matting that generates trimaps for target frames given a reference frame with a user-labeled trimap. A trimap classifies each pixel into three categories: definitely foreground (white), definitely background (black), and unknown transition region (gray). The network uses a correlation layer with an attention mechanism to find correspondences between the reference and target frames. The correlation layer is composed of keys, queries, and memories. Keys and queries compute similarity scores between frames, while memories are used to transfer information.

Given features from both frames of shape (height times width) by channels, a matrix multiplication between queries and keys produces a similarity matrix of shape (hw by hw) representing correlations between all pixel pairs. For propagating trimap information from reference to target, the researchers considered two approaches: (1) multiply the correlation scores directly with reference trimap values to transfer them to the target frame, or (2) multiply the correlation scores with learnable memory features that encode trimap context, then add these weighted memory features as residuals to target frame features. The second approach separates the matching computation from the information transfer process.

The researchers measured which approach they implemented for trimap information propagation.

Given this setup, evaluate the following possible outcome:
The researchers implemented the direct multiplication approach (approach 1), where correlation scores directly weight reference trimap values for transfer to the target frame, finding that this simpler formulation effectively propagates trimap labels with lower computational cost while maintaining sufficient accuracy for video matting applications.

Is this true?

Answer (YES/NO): NO